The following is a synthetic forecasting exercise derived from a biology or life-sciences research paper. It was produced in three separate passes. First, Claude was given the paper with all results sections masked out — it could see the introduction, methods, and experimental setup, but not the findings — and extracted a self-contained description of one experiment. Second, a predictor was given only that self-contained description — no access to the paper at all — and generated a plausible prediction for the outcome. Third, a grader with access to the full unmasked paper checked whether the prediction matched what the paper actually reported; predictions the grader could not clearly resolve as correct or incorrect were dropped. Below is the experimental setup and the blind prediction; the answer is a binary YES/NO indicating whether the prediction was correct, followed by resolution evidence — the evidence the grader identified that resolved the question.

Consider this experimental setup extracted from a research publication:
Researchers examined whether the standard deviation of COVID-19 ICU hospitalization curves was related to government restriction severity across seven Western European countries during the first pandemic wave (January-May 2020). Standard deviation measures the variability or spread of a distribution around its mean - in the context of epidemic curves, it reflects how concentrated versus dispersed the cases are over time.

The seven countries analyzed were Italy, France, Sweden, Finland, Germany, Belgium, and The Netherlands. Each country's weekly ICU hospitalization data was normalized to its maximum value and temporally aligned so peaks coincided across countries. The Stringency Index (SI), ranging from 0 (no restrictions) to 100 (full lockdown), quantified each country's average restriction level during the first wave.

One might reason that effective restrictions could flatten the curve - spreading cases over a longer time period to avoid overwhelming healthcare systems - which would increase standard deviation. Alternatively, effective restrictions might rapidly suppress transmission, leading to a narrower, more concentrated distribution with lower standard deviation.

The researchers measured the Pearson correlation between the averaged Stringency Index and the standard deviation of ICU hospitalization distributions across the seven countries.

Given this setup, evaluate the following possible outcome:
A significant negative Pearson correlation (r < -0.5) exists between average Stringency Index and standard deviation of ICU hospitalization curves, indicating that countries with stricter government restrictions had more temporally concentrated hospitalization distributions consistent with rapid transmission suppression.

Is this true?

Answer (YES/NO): NO